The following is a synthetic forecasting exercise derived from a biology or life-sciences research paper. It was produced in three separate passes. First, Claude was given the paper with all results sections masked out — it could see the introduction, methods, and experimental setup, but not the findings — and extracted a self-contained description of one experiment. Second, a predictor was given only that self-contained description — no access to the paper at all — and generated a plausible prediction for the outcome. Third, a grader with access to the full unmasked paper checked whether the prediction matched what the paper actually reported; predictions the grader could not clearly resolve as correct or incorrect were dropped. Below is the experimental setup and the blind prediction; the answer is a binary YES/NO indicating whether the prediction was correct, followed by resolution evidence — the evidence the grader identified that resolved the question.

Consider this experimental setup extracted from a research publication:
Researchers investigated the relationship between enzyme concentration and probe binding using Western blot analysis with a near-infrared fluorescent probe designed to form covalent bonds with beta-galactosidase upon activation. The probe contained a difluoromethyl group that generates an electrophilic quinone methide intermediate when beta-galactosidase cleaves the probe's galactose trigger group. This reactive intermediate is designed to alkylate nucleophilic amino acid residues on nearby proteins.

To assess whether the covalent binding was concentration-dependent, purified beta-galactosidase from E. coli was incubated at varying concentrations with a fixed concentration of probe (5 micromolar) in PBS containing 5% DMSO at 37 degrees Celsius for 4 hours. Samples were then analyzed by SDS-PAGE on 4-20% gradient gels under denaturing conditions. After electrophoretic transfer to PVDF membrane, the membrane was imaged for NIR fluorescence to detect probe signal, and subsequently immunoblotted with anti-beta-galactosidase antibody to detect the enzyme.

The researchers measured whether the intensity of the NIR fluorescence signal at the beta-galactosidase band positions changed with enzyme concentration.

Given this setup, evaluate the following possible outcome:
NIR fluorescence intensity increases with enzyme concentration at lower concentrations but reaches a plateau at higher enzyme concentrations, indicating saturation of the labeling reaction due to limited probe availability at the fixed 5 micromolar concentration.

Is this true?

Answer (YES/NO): NO